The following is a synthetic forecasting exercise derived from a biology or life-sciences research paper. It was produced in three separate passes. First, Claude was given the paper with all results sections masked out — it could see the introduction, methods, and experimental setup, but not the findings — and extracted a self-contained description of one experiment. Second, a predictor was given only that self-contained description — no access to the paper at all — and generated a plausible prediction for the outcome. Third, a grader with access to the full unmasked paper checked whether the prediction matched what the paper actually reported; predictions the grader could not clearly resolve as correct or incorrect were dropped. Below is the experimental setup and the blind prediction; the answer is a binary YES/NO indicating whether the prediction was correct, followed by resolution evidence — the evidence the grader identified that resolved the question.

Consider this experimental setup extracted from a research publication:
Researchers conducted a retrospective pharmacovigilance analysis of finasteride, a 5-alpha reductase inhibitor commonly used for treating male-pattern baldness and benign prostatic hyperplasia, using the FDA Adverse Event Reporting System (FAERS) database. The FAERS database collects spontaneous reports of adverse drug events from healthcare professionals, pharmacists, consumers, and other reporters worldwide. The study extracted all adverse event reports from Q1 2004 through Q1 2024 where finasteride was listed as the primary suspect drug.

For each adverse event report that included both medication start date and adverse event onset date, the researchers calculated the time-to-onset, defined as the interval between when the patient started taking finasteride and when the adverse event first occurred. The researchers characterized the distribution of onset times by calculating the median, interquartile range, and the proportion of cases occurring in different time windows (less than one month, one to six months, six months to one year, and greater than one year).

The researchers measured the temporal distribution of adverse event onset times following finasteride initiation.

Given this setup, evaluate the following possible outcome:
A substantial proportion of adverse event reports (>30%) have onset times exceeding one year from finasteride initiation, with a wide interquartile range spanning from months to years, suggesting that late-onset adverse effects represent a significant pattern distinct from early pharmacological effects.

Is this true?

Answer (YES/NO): NO